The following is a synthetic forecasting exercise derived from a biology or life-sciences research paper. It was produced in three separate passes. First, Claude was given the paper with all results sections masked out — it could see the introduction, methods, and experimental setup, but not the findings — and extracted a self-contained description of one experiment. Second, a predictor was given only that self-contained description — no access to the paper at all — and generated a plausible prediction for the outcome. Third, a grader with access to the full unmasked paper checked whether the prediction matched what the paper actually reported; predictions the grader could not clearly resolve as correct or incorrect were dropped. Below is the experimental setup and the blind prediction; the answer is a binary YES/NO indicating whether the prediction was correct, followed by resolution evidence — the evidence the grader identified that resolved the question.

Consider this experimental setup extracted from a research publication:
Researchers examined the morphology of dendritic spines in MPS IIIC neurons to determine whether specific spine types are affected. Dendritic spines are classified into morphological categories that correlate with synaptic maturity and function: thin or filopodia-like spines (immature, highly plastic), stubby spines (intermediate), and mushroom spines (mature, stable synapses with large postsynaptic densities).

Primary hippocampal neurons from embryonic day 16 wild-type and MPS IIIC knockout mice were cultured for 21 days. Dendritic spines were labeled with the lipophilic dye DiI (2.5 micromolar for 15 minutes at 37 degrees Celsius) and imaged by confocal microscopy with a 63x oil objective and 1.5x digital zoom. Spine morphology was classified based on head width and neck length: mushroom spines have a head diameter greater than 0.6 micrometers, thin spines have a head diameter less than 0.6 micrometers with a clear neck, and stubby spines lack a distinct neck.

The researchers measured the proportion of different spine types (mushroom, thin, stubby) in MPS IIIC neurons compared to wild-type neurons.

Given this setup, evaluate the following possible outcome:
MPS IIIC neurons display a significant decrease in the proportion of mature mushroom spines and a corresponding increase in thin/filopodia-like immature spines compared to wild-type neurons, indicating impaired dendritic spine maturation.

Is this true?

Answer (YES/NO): YES